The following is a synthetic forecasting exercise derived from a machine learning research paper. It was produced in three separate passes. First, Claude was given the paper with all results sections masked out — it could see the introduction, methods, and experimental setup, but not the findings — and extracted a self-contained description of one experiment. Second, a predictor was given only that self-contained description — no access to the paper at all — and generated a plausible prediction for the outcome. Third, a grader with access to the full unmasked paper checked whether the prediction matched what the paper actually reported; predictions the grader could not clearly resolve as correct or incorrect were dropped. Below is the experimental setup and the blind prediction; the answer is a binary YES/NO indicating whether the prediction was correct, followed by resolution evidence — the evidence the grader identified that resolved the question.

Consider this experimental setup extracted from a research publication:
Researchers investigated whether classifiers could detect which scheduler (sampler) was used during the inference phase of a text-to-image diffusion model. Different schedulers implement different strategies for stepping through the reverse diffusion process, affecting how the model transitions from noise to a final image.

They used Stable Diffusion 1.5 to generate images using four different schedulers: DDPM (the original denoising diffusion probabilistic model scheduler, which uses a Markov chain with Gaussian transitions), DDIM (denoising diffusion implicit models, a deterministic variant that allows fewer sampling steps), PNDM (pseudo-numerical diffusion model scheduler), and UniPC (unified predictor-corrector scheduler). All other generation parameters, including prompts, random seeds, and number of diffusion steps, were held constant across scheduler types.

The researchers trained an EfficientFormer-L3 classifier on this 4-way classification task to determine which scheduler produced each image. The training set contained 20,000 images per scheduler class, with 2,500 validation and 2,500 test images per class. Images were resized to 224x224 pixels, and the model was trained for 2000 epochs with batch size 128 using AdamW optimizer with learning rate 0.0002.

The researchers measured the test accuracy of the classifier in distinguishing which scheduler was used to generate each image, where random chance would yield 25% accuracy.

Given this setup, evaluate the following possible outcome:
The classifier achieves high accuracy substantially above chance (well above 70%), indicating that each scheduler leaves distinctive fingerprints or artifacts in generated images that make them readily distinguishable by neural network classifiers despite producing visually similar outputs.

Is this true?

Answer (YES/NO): NO